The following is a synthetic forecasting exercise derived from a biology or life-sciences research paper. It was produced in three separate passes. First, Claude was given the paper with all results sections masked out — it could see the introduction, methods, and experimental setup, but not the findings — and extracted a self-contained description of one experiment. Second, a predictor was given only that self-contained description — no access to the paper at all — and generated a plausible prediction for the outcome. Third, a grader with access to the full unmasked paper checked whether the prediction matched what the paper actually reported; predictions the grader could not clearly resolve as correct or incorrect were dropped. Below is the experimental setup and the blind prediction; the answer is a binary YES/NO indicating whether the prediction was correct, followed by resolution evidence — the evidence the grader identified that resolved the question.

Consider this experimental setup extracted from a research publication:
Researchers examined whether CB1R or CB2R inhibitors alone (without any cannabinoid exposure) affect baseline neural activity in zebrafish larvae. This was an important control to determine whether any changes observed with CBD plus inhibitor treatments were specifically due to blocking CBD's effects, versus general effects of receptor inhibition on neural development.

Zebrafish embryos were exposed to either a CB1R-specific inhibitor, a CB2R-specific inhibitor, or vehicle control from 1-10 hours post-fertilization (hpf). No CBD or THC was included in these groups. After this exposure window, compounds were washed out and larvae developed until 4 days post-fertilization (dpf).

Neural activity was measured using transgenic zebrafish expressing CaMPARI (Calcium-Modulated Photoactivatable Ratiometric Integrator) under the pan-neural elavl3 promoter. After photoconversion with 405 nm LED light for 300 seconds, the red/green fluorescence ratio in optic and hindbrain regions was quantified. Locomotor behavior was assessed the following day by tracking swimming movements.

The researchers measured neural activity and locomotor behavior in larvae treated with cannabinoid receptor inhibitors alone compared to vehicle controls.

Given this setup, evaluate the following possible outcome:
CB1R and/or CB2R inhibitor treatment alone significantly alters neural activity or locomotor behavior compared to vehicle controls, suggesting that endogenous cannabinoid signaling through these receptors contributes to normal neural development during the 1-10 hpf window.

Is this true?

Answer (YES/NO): NO